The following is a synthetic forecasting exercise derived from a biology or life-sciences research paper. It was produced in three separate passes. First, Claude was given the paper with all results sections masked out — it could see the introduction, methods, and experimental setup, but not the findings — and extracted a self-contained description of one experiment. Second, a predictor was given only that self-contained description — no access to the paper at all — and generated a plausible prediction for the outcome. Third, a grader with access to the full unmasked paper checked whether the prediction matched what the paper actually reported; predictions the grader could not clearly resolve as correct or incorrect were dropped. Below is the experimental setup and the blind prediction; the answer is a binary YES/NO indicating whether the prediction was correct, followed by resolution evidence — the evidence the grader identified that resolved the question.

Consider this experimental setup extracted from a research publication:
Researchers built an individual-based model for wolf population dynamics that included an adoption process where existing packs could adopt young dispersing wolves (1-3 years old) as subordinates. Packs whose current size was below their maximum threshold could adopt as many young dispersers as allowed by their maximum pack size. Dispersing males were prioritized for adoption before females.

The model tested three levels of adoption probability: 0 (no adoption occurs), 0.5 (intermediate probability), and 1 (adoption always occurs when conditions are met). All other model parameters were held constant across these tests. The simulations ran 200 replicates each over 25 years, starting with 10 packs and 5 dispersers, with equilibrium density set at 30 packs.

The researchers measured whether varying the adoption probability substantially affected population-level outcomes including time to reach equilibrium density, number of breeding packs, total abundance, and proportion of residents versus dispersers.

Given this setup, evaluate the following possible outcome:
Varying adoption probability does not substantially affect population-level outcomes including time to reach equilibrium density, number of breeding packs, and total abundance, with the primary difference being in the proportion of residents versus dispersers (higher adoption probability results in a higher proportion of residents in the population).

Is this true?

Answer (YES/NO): YES